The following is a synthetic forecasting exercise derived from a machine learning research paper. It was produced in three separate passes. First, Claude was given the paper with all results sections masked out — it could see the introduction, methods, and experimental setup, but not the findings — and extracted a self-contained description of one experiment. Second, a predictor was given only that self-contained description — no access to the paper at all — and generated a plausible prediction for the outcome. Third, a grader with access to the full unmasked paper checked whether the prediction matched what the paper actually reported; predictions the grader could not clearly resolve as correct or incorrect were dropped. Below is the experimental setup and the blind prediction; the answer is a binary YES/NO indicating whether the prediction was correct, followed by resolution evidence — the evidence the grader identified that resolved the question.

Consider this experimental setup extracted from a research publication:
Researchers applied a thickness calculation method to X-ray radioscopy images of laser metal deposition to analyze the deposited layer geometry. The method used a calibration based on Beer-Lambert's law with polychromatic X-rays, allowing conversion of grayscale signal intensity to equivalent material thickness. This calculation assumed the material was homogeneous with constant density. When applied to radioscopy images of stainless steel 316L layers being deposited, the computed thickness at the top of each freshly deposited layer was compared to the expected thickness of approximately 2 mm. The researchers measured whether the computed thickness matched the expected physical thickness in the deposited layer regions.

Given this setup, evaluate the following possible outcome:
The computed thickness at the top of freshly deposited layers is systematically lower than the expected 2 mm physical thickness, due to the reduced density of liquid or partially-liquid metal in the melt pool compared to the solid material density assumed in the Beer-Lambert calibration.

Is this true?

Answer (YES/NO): NO